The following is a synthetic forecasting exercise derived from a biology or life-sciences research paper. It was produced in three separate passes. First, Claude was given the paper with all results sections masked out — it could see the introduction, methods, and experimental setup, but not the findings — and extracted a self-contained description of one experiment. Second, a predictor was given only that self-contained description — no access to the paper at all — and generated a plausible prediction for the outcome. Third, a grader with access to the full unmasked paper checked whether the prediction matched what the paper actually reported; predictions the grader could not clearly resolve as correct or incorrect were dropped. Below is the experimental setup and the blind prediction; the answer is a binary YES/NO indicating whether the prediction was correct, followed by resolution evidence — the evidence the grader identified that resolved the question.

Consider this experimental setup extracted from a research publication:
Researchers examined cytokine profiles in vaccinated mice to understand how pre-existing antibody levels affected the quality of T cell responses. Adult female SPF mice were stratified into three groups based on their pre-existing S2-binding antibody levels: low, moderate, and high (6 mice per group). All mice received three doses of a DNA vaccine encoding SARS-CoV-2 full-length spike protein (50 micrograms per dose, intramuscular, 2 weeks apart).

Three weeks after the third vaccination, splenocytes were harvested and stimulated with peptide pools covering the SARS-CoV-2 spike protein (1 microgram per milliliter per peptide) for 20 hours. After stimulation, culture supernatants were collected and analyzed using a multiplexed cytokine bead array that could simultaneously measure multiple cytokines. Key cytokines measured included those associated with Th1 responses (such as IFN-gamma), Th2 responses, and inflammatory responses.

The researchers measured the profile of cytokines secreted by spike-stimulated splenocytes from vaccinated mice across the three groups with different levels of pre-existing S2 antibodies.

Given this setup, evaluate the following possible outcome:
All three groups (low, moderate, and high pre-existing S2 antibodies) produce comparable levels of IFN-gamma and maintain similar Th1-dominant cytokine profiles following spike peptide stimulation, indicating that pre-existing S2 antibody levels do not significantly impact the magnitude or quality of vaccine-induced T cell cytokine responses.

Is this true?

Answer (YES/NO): NO